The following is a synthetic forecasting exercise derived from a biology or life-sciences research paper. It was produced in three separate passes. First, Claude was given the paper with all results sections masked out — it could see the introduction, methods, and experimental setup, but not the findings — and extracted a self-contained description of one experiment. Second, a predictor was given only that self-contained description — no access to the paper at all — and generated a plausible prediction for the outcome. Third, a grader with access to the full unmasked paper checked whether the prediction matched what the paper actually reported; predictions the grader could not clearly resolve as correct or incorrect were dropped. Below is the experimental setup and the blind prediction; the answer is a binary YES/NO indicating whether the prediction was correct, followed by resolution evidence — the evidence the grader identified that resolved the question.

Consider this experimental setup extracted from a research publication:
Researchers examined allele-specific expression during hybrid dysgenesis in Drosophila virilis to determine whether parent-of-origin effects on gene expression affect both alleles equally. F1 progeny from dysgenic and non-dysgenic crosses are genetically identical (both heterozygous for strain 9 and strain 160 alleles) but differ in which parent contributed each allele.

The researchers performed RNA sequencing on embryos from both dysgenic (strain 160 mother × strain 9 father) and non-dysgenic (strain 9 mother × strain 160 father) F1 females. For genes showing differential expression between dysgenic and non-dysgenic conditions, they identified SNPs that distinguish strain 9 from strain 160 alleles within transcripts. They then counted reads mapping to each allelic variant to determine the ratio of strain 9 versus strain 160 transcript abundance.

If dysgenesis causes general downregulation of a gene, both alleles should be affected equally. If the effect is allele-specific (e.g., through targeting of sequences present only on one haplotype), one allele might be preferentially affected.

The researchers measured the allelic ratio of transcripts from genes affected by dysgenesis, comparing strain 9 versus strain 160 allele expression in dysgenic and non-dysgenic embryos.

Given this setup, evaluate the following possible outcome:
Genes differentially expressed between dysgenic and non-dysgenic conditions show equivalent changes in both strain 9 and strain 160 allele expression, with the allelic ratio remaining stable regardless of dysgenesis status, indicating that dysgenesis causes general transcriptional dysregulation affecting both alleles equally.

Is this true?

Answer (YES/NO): YES